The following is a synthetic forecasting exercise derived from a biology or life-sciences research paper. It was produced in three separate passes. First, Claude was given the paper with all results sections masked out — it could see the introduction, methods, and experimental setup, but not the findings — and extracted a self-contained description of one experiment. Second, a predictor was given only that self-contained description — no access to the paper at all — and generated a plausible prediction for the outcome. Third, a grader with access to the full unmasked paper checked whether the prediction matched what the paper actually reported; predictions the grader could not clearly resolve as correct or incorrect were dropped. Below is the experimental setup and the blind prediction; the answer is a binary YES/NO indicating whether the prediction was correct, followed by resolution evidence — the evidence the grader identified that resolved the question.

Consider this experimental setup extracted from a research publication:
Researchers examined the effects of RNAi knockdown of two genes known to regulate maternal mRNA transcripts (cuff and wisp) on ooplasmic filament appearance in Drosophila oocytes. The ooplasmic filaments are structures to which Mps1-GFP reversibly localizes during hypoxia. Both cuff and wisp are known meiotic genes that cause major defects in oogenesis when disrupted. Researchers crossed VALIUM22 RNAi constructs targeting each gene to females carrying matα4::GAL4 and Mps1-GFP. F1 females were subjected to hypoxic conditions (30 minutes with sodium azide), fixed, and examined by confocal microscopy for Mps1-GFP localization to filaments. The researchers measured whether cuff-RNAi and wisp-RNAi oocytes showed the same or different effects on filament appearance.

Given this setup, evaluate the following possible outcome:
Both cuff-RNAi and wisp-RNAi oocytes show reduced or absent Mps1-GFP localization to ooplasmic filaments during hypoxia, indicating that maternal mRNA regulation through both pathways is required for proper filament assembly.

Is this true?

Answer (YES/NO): NO